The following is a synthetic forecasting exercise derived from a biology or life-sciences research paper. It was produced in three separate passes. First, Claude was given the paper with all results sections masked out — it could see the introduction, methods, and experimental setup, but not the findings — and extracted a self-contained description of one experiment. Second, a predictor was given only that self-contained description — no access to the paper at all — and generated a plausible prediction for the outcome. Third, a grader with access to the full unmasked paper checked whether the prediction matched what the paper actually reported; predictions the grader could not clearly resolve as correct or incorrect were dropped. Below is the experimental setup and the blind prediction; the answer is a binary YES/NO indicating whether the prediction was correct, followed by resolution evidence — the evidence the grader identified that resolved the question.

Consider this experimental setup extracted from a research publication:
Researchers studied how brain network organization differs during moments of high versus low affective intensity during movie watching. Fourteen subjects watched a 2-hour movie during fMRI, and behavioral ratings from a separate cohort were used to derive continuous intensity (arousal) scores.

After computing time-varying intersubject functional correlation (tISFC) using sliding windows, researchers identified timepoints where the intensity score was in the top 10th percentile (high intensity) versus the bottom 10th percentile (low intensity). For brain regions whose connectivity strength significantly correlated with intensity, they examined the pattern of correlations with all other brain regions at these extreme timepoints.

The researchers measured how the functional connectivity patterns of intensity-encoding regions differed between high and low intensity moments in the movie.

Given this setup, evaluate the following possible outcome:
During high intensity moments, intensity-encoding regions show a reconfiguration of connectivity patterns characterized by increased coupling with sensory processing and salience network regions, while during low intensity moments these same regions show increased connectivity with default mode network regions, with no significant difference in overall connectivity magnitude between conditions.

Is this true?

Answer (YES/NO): NO